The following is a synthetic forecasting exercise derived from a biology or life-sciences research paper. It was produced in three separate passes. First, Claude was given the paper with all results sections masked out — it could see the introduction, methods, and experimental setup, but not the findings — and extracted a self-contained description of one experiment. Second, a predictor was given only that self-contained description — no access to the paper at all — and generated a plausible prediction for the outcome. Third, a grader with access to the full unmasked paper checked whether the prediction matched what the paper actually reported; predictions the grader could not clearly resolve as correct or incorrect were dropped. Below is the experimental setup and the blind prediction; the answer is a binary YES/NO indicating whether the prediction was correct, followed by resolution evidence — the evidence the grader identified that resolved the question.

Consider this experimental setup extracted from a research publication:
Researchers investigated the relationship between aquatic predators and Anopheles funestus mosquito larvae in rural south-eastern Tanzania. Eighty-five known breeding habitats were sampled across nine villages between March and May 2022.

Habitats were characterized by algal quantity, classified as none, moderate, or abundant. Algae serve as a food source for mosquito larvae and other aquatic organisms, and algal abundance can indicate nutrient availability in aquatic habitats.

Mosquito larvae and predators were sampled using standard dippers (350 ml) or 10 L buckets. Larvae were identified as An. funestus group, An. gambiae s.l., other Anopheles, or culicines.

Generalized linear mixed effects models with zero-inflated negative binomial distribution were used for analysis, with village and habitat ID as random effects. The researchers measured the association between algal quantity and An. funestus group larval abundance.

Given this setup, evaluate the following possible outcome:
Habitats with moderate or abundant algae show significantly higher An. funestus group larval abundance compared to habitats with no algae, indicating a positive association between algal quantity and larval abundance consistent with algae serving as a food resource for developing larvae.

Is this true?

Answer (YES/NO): NO